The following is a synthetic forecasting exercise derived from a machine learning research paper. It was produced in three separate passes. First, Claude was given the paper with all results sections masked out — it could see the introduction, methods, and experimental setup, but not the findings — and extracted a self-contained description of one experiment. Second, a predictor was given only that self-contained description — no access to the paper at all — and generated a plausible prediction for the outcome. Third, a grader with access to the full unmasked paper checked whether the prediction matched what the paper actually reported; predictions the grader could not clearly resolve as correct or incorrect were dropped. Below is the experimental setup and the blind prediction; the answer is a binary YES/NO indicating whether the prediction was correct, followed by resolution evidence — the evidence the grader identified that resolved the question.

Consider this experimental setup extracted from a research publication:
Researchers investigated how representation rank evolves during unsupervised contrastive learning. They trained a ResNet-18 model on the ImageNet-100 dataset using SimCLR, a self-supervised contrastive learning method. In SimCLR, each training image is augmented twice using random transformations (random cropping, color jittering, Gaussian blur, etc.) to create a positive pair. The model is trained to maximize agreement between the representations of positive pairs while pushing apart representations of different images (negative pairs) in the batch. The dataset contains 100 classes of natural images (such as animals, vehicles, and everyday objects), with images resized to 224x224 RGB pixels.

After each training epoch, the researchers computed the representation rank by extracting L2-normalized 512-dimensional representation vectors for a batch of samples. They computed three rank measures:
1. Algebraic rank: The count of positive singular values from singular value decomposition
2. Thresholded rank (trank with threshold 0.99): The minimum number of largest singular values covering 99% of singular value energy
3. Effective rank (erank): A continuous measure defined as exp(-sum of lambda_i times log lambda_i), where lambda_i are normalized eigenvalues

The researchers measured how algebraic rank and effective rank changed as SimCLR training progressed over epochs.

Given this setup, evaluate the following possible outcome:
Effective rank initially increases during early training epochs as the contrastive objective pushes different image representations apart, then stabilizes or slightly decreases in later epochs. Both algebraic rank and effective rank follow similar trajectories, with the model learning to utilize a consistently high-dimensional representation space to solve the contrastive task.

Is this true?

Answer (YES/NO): NO